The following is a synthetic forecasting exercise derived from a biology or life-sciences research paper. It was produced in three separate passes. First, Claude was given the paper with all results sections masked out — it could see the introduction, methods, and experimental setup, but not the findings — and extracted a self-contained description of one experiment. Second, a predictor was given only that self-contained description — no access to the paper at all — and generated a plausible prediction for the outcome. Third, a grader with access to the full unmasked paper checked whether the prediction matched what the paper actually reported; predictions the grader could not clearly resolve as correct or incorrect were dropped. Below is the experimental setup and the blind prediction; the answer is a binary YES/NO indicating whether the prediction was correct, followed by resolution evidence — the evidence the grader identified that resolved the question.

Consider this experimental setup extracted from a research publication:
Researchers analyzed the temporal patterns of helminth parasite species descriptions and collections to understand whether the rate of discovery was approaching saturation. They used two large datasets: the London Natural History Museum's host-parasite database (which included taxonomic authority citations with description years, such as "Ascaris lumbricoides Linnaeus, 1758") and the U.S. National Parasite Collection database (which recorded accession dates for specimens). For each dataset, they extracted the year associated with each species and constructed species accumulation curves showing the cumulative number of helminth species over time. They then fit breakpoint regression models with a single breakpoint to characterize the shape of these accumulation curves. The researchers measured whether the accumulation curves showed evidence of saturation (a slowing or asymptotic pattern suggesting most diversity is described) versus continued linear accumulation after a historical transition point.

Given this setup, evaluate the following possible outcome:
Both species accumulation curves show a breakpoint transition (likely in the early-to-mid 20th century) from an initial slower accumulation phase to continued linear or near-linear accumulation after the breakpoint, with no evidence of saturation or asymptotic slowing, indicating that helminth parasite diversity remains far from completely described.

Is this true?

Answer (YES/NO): YES